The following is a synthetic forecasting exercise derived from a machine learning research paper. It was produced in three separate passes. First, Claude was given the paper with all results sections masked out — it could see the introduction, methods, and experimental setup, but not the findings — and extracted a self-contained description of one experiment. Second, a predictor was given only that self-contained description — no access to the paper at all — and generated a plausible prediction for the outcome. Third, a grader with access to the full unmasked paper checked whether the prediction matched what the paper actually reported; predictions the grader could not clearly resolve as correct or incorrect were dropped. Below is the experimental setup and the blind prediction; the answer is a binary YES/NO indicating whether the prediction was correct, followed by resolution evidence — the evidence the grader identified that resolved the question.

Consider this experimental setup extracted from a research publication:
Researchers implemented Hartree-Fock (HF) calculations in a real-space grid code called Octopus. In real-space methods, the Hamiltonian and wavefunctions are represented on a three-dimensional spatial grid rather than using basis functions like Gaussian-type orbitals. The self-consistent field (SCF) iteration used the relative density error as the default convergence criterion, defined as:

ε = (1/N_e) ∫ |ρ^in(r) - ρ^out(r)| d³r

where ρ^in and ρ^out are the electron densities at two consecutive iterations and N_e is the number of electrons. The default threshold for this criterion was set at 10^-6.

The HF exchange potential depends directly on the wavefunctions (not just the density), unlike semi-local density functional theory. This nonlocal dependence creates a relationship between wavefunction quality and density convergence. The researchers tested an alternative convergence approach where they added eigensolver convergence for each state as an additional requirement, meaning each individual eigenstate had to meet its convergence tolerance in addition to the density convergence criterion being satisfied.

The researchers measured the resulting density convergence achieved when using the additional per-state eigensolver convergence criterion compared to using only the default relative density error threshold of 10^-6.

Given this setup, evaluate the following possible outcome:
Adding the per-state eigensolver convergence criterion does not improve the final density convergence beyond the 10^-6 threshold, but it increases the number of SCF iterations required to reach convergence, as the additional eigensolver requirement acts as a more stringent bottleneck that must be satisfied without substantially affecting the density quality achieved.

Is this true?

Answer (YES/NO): NO